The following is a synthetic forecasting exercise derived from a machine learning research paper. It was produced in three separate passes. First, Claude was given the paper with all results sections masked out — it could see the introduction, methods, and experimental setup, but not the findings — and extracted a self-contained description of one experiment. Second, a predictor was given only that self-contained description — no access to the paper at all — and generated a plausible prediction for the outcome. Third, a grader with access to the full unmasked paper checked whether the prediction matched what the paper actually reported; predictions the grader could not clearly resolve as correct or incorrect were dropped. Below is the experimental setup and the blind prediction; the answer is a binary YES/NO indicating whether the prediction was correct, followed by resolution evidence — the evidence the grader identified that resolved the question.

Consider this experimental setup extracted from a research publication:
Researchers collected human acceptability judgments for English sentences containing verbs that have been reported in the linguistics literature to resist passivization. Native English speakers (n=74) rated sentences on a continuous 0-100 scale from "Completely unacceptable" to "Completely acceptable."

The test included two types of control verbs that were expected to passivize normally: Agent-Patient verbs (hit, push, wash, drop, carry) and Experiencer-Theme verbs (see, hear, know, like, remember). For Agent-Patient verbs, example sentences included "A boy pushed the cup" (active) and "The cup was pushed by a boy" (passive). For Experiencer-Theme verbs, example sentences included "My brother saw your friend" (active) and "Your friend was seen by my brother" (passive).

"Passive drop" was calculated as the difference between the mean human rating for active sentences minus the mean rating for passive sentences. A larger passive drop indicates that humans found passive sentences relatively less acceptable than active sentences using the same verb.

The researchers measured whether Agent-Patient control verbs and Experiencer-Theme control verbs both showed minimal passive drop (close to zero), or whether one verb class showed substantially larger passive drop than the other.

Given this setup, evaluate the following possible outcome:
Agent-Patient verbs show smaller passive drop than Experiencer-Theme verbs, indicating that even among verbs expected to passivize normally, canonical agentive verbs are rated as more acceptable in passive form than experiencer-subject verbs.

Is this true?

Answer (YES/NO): NO